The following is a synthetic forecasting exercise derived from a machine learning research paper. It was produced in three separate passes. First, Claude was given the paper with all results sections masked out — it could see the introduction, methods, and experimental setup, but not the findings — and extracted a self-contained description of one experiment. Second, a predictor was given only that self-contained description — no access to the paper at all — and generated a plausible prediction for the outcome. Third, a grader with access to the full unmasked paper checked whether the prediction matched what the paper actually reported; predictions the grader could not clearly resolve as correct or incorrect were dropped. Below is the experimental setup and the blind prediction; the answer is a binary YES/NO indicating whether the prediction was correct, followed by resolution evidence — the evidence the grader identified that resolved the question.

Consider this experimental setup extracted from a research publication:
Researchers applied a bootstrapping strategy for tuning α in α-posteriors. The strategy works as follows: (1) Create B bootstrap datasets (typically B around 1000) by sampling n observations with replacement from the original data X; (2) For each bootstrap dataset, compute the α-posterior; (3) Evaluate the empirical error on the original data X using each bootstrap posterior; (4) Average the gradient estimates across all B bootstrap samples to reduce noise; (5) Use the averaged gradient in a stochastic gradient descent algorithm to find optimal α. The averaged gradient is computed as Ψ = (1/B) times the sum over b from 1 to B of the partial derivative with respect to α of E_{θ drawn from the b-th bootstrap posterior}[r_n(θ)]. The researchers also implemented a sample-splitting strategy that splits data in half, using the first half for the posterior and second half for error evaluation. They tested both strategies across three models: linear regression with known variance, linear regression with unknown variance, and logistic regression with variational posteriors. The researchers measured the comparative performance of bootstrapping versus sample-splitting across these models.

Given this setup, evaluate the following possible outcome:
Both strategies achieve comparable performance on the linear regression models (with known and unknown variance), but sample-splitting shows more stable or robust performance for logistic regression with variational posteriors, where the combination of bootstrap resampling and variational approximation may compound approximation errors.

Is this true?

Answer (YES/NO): NO